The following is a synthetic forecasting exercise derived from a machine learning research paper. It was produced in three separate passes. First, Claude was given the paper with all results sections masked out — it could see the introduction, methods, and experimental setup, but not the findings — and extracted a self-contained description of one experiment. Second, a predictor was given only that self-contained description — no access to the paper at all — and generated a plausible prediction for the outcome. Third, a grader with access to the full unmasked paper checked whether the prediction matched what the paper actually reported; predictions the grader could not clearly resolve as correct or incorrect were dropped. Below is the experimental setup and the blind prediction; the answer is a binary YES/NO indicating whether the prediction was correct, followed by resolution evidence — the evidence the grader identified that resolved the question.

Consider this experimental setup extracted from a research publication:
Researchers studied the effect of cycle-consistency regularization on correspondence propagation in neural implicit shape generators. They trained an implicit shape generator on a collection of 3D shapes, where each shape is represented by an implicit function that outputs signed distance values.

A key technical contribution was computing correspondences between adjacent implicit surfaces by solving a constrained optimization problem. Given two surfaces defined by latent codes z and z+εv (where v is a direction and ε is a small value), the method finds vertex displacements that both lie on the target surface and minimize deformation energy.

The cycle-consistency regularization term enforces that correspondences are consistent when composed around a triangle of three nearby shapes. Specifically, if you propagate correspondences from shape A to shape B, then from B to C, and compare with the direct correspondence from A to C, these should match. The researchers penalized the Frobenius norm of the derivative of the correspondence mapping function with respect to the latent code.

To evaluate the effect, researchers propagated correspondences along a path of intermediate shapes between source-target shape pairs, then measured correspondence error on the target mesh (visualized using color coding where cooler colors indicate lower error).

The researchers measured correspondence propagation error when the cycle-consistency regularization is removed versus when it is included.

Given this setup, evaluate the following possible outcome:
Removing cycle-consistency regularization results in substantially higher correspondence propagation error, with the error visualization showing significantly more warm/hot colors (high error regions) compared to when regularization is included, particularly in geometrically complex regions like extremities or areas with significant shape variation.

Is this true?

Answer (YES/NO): NO